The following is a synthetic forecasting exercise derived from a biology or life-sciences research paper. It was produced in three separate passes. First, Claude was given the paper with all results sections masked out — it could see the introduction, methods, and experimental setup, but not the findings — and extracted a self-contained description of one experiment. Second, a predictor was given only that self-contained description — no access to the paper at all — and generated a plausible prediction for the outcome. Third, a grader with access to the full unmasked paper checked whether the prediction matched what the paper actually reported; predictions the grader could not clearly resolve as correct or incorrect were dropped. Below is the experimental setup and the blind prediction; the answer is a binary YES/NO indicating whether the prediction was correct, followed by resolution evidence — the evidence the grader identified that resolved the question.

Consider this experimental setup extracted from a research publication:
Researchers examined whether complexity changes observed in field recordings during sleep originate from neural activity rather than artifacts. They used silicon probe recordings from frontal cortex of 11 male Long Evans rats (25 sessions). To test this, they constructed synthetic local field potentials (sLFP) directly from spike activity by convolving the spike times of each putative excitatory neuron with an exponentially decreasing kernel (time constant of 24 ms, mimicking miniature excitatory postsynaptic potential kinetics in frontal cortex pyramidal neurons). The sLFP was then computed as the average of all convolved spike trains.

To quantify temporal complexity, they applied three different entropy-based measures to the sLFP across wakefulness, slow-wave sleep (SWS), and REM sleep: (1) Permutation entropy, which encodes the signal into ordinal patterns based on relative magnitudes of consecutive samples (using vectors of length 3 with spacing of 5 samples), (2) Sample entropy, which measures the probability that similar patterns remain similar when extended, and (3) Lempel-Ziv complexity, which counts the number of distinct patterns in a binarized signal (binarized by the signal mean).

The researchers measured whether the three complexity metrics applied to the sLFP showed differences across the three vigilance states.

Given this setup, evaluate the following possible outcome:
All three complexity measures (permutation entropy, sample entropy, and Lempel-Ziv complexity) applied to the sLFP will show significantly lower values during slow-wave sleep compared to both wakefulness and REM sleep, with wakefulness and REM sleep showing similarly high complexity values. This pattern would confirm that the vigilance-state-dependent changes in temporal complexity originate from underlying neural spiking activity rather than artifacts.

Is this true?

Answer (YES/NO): YES